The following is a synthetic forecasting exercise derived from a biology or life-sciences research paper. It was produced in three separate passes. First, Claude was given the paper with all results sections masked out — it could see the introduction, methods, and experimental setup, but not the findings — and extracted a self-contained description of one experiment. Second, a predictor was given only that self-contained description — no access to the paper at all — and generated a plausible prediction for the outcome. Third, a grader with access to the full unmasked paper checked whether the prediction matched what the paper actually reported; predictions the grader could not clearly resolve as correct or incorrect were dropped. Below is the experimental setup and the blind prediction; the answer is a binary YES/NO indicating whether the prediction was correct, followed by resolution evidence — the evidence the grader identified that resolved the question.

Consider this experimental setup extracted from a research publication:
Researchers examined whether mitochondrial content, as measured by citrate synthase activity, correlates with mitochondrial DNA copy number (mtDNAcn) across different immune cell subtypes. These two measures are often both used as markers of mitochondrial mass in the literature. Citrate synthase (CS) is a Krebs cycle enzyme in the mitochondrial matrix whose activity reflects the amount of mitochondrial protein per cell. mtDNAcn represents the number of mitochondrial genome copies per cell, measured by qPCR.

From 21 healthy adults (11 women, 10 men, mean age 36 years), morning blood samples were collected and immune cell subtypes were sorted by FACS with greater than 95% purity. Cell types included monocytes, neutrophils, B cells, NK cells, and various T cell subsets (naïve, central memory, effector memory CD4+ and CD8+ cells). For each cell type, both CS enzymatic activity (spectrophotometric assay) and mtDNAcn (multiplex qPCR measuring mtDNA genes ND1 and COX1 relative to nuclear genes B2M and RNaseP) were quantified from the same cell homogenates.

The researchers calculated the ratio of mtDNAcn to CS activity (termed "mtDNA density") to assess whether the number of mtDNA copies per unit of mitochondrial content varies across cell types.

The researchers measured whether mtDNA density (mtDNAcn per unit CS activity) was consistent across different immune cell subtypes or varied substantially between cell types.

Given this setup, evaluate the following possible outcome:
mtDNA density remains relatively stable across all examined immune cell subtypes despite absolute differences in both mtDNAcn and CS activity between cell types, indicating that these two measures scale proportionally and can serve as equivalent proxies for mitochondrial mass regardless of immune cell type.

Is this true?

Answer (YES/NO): NO